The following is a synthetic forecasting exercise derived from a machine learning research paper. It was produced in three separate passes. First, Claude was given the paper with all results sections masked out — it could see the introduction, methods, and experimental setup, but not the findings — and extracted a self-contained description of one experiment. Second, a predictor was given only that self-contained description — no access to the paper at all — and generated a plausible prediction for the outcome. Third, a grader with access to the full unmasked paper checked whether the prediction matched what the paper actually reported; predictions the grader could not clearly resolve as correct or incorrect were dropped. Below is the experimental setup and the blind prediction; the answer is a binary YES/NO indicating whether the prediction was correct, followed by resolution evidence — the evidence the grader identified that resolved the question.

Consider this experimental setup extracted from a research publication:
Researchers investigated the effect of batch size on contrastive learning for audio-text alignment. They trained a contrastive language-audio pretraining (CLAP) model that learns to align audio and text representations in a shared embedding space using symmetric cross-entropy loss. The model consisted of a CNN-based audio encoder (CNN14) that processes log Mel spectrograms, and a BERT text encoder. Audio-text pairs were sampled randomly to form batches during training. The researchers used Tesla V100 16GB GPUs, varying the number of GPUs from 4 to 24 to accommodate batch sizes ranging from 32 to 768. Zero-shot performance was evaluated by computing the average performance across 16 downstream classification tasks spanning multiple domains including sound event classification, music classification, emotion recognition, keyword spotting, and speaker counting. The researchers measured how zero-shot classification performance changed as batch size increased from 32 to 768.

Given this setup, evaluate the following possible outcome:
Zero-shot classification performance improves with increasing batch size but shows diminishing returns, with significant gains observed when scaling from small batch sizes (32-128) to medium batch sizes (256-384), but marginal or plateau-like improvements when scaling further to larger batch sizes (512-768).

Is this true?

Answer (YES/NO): NO